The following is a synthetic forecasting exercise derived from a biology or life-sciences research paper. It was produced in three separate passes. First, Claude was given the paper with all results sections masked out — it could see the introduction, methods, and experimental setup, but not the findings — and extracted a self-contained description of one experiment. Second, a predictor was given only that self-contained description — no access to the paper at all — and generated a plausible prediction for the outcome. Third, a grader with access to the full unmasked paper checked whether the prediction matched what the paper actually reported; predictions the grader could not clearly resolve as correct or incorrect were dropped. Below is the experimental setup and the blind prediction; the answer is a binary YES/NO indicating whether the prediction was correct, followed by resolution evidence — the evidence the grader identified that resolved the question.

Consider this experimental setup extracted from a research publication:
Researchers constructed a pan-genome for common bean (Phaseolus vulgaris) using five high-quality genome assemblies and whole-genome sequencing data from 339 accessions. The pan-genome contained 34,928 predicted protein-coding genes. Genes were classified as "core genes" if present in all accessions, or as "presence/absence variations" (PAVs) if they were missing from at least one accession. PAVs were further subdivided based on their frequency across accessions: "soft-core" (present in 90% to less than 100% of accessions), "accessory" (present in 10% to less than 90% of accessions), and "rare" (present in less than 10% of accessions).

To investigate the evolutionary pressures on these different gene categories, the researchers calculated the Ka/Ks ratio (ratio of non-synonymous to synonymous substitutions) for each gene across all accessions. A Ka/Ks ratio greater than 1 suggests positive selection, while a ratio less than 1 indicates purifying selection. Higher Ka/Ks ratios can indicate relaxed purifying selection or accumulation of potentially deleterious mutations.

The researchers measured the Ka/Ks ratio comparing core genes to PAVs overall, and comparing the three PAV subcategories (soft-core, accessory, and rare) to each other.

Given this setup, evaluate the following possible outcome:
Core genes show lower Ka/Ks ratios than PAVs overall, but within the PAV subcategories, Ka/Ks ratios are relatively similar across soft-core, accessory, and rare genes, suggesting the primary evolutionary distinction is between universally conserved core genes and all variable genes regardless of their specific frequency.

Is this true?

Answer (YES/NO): NO